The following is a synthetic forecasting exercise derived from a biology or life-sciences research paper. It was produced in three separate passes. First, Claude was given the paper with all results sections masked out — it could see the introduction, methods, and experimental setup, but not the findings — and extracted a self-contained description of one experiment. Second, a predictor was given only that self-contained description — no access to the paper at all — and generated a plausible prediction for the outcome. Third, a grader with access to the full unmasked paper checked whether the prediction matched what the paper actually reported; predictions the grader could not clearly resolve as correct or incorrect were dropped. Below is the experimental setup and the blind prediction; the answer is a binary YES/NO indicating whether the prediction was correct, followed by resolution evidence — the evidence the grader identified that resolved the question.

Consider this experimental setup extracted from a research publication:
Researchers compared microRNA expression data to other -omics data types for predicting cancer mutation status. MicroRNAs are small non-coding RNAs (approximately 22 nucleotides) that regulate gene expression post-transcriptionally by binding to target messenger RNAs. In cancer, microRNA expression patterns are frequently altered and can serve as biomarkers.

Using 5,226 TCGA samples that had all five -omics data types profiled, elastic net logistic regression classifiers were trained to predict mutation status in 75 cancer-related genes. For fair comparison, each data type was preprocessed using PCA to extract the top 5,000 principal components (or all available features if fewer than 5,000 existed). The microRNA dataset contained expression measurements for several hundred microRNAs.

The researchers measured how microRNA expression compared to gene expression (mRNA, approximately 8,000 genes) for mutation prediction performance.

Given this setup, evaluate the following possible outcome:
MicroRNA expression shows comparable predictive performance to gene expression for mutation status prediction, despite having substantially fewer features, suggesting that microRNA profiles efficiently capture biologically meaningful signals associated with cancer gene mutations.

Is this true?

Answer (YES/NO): NO